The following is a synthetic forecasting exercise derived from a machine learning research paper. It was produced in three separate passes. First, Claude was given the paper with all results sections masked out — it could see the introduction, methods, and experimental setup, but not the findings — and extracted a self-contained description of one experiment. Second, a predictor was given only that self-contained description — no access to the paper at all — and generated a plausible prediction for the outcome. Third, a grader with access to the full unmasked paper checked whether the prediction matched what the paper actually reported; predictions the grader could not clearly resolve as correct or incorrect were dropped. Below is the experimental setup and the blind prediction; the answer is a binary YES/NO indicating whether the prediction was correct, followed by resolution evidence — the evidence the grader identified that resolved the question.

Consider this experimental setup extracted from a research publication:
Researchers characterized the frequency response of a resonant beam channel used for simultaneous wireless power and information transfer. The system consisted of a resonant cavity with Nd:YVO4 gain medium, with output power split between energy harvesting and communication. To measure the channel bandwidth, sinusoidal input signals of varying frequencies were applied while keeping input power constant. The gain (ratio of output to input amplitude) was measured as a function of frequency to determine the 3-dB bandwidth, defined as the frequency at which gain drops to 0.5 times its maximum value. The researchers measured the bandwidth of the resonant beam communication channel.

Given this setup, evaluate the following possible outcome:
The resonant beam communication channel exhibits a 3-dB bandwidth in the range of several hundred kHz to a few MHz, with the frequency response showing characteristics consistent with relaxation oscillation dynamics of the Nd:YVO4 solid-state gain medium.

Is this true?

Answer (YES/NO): YES